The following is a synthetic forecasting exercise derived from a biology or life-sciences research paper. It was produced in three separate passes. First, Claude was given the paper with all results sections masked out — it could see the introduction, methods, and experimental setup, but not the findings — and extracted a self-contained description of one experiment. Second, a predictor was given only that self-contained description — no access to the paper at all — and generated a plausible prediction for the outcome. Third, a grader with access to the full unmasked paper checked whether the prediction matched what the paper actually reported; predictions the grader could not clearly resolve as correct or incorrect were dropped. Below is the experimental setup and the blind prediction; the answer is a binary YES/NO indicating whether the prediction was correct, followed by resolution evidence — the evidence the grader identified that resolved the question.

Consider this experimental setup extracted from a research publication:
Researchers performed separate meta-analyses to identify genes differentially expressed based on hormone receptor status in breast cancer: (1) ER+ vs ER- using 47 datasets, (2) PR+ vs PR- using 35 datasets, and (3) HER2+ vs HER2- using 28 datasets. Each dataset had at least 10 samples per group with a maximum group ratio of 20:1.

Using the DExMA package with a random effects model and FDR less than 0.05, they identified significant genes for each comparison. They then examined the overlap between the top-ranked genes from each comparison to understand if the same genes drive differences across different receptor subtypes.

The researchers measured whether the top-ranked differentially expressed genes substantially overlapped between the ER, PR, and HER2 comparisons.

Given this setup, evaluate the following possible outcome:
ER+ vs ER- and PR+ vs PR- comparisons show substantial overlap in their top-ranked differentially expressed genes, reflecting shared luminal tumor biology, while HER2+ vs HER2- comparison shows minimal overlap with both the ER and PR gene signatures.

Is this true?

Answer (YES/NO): YES